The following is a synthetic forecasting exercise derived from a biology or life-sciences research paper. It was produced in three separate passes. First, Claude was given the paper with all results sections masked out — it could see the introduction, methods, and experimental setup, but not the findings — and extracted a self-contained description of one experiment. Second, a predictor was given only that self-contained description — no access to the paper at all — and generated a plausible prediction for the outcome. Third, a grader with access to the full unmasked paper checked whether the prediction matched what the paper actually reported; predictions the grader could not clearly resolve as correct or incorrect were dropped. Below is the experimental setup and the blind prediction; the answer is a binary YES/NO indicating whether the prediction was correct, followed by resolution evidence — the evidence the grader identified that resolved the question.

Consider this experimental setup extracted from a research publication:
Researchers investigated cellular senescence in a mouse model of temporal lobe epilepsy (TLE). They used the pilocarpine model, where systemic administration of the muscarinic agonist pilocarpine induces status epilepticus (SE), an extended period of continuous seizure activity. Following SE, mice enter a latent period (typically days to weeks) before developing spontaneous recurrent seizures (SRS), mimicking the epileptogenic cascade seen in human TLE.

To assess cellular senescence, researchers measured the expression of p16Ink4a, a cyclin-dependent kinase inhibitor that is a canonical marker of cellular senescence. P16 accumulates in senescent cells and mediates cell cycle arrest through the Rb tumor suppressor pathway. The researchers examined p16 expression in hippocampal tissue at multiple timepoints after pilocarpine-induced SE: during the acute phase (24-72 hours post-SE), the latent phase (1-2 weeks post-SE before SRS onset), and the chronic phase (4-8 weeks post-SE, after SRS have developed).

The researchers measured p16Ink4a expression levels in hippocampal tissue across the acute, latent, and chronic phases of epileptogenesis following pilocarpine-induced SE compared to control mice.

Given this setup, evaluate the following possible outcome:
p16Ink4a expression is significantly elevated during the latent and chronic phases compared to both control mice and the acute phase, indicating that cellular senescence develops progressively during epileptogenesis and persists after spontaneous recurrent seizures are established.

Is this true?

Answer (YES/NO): YES